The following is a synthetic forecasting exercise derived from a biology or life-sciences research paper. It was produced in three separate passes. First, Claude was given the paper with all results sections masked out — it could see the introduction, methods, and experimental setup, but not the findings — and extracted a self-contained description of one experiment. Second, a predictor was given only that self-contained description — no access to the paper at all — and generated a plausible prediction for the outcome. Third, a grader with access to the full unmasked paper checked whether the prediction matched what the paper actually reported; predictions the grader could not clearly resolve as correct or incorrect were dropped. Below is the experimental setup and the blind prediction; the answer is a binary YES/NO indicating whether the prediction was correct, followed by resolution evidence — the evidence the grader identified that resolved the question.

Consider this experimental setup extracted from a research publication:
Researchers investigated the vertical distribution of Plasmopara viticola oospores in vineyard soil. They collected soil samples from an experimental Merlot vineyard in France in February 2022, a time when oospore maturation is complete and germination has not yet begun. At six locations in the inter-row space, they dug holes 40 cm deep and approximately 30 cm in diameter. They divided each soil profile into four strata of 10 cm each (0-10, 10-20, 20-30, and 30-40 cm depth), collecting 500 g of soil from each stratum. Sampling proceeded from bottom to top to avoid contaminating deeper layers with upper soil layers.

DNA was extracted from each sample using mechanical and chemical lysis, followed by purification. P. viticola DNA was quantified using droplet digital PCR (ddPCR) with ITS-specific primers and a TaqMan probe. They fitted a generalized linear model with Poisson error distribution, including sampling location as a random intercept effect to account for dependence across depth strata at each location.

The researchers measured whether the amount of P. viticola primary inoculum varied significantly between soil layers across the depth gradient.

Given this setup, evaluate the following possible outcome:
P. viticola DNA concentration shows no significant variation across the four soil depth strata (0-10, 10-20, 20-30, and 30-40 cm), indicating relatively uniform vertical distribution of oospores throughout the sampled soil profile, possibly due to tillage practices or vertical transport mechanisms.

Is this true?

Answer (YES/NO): NO